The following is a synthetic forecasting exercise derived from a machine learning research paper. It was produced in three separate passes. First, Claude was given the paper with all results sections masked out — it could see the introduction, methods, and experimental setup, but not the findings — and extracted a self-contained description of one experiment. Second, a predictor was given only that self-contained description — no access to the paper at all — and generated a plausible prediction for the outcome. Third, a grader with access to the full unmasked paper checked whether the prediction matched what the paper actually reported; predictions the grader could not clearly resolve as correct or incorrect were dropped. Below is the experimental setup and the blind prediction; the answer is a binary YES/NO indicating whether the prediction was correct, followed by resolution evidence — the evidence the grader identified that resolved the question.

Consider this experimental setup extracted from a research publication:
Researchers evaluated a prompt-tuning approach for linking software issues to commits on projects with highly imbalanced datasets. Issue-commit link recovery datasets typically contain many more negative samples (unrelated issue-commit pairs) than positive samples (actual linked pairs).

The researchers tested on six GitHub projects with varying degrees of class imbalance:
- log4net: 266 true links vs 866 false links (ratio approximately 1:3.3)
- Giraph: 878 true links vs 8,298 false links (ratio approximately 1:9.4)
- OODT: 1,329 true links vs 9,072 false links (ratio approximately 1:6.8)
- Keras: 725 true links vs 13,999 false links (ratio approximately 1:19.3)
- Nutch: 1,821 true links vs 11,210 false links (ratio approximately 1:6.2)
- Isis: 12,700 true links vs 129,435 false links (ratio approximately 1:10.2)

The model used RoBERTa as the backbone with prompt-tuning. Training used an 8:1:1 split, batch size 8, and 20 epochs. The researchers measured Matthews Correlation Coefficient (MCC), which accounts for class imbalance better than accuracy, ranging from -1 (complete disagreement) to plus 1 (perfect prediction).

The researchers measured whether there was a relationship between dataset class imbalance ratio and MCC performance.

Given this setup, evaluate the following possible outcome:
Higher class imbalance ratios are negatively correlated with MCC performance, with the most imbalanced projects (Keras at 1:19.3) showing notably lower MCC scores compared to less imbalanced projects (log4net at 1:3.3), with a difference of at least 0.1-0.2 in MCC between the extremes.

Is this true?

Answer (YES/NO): NO